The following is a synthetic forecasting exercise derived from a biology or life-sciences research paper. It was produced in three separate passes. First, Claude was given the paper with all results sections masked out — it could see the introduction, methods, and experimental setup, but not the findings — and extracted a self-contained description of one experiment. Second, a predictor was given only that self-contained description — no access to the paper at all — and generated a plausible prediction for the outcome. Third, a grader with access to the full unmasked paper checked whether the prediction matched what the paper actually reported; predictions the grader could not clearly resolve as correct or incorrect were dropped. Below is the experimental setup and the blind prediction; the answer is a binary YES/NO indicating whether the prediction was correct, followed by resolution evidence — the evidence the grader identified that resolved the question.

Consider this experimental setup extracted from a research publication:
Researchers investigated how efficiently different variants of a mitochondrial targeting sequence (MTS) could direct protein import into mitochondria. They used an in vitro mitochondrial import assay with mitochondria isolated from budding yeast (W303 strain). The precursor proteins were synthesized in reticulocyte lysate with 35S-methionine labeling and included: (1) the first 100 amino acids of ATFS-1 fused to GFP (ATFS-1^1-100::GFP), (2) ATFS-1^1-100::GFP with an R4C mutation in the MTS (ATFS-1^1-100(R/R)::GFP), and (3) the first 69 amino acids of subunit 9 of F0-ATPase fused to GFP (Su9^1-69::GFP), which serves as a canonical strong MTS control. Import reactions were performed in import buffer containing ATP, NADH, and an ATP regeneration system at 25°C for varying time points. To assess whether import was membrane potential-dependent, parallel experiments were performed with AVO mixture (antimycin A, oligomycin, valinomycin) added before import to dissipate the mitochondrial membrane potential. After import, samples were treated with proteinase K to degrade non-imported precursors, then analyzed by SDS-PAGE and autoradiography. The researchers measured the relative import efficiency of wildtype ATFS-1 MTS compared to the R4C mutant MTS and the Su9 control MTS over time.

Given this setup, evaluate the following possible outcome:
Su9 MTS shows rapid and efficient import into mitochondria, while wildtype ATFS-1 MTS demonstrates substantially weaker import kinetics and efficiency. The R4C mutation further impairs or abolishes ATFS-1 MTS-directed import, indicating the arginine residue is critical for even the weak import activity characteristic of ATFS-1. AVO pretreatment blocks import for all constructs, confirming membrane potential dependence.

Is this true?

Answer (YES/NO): NO